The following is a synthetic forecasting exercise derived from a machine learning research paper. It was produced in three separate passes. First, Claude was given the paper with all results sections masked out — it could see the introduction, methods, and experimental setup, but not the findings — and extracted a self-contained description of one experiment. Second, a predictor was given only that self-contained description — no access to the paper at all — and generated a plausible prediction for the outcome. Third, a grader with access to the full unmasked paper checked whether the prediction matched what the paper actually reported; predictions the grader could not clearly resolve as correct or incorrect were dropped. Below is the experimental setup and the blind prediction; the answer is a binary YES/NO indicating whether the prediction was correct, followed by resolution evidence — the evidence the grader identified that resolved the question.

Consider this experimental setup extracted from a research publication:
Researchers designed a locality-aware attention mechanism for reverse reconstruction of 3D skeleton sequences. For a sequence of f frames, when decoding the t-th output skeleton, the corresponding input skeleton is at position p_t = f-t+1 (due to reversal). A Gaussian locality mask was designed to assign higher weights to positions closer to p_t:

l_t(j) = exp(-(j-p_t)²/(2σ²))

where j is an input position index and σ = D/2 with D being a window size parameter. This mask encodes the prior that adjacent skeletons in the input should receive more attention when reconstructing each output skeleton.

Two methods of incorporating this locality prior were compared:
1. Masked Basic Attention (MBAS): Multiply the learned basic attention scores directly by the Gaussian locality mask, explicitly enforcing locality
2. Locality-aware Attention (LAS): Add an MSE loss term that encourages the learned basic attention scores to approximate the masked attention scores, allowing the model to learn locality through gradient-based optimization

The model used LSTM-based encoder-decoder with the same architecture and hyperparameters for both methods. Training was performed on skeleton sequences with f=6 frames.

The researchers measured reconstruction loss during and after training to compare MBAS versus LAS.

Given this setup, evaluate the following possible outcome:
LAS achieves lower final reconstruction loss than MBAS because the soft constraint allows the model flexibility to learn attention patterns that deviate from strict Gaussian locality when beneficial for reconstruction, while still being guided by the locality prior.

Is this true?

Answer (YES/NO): YES